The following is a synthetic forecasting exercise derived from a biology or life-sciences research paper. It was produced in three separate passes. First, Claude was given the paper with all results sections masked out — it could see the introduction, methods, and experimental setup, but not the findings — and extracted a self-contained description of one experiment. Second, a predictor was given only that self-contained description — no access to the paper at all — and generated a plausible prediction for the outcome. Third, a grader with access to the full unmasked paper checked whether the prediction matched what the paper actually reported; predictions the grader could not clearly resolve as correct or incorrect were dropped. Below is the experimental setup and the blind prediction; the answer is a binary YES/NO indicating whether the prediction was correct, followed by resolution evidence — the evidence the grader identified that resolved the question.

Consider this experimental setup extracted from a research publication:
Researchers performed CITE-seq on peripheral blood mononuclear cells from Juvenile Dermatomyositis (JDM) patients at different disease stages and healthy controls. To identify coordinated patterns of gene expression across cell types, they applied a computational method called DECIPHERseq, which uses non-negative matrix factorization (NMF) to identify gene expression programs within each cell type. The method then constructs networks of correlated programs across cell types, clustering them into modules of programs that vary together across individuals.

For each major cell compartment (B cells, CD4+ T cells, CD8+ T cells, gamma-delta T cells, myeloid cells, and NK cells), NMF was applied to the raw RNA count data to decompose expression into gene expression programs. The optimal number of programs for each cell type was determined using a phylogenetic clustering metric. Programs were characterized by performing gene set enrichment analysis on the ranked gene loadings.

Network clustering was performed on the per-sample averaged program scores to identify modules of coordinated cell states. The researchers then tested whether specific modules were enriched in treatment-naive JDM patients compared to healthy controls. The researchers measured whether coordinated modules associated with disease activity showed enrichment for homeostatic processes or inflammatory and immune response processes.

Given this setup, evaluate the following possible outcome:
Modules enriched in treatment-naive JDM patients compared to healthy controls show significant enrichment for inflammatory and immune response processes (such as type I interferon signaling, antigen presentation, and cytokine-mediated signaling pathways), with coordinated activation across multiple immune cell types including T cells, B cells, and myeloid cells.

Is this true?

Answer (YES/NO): YES